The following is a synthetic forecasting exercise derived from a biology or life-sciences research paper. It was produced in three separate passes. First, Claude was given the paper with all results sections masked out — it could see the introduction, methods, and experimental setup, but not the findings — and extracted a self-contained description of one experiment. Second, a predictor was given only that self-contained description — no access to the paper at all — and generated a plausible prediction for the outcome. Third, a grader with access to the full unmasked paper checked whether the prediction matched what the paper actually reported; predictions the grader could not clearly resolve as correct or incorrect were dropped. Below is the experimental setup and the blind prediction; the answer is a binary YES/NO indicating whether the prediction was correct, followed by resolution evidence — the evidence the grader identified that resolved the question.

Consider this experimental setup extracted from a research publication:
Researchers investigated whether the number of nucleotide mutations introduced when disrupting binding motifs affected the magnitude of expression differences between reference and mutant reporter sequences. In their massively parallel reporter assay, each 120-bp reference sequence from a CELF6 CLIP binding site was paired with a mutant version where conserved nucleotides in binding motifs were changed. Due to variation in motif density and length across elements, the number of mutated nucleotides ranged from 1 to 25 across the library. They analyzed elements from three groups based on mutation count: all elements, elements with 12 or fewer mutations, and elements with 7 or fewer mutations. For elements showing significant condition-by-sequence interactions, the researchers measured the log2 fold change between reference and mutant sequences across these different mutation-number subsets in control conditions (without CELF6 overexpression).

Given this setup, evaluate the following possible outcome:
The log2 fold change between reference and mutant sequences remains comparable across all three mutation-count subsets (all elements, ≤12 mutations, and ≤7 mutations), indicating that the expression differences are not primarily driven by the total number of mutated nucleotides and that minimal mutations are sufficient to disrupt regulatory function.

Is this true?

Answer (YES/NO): NO